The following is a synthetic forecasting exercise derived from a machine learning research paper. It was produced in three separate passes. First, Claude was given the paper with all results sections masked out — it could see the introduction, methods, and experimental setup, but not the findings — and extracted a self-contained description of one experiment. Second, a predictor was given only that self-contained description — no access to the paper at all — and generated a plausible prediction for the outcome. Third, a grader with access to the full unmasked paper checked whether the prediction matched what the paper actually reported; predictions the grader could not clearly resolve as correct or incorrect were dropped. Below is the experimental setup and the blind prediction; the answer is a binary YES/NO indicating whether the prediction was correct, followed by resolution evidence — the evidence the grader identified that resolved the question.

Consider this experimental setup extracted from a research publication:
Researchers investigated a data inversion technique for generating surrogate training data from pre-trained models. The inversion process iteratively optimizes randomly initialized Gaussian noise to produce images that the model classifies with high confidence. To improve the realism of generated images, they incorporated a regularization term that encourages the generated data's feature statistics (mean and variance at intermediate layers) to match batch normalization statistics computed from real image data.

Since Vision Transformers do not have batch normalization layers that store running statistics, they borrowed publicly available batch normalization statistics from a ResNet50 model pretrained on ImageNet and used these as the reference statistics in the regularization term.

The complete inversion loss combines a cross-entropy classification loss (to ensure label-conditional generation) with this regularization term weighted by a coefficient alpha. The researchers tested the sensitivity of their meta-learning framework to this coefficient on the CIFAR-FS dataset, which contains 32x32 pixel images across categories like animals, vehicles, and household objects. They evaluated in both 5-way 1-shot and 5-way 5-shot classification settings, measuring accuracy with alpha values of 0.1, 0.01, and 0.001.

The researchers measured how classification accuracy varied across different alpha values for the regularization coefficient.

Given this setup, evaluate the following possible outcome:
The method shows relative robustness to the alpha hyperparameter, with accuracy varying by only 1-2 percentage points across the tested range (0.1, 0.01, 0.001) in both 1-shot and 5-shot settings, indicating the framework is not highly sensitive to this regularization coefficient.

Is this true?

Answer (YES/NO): YES